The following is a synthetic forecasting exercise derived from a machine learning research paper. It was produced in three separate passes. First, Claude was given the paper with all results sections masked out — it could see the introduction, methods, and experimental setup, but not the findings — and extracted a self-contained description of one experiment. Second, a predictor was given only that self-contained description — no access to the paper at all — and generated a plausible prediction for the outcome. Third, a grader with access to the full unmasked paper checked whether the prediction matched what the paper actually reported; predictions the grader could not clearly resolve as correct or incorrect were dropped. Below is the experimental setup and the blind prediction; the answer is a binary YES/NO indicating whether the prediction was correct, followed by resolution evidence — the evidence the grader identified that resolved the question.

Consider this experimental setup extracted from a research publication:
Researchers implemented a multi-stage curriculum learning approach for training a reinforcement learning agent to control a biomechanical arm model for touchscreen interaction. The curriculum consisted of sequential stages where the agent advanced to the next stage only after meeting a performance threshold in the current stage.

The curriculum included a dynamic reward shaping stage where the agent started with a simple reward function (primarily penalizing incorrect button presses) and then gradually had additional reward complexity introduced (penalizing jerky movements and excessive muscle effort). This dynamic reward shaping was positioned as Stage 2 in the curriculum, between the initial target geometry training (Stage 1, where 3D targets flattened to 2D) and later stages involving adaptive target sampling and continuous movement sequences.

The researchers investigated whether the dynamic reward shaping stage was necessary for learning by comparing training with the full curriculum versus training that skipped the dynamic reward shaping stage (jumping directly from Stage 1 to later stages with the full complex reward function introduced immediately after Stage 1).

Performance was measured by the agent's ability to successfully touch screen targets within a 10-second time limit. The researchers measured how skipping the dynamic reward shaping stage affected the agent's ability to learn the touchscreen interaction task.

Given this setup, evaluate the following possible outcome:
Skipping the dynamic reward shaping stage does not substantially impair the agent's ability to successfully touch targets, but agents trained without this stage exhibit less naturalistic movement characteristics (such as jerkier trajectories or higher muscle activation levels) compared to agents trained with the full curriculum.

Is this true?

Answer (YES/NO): NO